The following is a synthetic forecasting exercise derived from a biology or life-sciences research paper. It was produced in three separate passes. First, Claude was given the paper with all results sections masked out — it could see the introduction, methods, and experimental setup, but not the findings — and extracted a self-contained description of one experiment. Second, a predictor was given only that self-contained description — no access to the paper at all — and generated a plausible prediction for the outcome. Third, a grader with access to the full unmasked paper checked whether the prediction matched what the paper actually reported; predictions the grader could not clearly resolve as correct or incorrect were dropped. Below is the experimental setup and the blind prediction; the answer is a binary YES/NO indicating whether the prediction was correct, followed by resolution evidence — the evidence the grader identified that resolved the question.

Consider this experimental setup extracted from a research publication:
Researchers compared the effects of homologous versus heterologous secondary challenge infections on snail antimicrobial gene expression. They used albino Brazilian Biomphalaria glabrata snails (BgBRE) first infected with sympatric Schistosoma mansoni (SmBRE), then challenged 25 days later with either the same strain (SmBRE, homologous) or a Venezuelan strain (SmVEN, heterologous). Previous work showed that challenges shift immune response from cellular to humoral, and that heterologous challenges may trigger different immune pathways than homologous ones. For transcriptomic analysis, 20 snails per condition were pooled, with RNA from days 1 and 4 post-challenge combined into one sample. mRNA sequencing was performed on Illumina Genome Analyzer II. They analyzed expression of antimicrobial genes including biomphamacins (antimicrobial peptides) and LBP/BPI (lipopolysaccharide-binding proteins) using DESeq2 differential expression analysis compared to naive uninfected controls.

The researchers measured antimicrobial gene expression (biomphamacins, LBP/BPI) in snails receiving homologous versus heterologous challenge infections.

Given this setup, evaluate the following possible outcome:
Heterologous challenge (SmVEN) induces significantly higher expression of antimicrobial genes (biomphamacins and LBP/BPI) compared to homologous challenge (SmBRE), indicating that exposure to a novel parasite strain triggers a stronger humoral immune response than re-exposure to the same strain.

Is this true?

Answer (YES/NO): NO